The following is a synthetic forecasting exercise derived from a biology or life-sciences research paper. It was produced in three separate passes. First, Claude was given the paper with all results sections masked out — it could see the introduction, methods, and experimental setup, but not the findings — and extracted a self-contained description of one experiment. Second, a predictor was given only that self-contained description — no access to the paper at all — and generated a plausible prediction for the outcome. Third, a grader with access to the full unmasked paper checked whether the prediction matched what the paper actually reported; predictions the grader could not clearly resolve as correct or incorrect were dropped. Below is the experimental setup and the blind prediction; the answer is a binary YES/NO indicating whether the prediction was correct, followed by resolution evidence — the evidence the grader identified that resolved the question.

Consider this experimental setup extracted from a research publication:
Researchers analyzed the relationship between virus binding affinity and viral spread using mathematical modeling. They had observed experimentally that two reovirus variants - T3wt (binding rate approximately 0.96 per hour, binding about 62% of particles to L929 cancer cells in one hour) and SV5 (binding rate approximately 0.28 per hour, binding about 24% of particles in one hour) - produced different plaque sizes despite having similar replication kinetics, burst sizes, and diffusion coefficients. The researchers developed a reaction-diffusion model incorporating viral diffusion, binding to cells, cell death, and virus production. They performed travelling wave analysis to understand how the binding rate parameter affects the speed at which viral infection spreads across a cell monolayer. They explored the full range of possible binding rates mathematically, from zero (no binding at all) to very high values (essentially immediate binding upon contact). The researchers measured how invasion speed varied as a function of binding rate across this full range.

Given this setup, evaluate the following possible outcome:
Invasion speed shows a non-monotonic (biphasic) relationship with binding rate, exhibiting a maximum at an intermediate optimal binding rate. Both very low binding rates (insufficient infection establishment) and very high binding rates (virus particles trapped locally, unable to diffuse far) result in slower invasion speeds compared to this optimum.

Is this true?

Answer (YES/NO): YES